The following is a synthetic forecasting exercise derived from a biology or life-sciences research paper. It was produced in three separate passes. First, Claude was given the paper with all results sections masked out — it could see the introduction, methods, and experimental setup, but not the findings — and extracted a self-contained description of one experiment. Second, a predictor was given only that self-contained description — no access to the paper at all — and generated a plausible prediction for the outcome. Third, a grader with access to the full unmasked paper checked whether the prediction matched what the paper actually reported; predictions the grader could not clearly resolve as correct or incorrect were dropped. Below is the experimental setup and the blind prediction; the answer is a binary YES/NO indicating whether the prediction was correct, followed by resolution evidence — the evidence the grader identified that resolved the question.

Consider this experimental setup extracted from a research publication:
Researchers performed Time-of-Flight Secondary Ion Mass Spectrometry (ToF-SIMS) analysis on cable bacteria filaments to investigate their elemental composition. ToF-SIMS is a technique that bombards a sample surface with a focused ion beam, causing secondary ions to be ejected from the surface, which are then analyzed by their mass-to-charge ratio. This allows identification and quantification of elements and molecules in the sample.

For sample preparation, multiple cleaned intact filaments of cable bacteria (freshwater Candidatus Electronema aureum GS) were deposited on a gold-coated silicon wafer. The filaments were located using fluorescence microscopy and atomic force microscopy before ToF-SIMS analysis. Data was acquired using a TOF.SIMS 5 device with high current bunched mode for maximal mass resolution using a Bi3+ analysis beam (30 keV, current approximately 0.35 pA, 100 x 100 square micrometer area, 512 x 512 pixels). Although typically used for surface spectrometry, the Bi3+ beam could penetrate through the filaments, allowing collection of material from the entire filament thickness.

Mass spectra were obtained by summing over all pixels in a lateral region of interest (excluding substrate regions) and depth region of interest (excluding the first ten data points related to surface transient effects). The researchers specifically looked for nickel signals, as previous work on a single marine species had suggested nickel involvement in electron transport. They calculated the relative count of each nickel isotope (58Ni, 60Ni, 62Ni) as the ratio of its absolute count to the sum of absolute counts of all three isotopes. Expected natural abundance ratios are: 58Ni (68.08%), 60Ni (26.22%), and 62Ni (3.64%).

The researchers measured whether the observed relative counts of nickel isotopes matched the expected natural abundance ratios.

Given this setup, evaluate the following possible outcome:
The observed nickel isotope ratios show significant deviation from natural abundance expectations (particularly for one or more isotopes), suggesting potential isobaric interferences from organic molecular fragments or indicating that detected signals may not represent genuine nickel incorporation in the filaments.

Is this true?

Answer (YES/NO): NO